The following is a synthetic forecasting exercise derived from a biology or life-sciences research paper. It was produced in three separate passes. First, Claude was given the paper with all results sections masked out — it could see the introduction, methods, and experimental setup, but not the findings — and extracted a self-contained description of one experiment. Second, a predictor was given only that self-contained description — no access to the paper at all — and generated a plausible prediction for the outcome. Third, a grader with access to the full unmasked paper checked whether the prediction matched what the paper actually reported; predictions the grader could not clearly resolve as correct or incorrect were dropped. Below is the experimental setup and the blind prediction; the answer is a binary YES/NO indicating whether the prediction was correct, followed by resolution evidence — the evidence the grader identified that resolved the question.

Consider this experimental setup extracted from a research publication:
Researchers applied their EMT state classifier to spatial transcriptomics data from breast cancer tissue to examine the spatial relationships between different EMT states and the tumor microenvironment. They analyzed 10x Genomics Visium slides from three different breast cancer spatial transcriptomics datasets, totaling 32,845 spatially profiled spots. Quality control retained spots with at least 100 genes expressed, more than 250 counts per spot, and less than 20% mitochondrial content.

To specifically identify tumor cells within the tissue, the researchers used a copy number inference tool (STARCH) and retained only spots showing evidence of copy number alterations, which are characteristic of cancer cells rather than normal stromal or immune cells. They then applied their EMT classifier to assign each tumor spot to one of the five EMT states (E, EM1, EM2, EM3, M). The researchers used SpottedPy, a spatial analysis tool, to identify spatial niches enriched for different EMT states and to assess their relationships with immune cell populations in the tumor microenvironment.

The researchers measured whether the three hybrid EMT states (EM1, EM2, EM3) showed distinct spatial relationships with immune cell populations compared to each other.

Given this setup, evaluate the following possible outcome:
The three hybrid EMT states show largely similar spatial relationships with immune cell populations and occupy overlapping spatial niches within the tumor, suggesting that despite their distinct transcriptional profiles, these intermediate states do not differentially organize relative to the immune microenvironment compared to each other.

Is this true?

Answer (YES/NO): NO